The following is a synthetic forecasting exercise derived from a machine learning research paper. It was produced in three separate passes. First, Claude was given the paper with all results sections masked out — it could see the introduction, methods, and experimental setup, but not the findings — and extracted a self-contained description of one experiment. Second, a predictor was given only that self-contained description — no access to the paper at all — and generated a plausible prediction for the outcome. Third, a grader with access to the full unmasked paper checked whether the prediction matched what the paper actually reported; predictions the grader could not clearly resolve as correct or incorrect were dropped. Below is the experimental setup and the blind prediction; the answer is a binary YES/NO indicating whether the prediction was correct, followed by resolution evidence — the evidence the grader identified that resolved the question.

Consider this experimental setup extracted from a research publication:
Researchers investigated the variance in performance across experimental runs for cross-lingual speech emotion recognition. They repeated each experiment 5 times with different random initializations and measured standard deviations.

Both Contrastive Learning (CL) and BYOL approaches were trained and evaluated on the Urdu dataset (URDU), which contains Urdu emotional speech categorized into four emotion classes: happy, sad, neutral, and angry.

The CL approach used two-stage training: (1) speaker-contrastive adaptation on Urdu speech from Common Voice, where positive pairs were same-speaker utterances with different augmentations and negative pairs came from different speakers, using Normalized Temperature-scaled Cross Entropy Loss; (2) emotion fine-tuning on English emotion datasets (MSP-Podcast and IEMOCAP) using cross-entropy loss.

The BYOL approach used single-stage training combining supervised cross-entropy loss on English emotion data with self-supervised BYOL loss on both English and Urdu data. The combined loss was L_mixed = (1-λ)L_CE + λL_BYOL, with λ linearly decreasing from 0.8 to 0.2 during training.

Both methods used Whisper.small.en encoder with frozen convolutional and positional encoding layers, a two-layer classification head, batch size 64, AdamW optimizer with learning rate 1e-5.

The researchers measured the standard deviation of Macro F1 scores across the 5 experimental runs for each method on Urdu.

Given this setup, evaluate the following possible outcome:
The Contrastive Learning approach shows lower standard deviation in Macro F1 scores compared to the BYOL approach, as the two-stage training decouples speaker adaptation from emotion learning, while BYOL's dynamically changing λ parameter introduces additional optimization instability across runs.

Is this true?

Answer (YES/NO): YES